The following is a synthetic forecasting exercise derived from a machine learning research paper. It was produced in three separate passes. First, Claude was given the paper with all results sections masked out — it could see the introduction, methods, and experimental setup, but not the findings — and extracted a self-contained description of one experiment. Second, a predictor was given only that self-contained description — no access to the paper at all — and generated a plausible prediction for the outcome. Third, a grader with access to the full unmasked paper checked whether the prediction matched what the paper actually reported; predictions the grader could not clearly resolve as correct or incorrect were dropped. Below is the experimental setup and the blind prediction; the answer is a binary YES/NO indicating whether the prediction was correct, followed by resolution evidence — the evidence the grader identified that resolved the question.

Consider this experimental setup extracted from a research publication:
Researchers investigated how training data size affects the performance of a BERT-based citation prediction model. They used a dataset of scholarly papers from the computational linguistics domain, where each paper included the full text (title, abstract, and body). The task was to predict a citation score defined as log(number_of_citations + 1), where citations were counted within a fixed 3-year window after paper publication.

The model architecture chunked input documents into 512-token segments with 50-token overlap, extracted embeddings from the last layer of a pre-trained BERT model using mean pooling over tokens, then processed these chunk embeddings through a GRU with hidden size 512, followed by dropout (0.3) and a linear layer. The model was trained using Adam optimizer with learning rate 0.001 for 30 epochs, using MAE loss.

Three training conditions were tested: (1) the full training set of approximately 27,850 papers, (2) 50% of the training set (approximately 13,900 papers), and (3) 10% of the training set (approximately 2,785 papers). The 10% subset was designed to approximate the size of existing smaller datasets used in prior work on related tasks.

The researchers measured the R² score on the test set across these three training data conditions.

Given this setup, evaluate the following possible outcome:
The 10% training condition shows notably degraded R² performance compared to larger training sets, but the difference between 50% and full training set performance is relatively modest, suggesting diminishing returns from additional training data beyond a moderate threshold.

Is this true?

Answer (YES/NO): YES